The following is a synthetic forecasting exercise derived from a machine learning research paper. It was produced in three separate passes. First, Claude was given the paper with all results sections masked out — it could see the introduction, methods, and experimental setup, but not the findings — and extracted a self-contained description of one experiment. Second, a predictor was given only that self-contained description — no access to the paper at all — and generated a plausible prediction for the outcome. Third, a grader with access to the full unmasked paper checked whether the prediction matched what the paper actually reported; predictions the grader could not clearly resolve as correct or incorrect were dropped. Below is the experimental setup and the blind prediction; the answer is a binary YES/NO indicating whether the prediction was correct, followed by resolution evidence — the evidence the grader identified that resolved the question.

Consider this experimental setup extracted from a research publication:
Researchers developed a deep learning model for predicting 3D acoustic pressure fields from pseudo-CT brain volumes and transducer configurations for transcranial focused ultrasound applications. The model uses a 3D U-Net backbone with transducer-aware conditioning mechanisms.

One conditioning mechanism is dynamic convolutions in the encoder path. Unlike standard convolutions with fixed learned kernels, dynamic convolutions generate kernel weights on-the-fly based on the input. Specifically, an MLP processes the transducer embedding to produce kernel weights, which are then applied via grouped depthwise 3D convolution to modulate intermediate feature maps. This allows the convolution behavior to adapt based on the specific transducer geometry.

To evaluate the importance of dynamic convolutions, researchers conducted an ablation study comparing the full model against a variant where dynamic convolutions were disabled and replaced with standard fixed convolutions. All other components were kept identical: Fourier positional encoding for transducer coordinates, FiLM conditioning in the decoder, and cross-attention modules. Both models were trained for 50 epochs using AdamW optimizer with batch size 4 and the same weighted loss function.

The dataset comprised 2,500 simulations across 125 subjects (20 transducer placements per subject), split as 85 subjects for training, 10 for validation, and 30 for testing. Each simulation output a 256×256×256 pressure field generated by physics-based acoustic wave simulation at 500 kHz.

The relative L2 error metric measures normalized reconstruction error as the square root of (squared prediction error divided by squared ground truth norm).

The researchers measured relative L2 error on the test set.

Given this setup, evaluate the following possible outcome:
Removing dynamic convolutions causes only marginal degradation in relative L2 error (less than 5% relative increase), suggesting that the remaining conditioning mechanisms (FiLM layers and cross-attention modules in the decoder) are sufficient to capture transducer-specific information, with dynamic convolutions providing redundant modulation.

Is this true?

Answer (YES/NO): NO